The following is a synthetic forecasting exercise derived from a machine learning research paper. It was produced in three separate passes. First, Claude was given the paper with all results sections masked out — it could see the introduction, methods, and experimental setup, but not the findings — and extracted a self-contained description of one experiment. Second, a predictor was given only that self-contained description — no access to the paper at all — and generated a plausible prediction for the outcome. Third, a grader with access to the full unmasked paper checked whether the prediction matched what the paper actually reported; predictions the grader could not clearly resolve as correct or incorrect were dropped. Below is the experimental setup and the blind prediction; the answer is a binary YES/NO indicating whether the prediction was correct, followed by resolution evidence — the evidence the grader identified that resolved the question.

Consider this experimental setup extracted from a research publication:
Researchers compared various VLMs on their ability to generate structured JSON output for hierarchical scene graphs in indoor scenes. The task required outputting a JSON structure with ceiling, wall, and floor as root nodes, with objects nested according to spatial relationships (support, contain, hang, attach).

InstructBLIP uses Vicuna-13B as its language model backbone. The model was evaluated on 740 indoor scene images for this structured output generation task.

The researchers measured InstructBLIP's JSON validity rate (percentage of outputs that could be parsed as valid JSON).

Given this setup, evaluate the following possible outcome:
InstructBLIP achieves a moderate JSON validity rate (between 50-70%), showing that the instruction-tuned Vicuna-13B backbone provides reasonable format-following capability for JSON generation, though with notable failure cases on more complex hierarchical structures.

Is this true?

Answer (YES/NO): NO